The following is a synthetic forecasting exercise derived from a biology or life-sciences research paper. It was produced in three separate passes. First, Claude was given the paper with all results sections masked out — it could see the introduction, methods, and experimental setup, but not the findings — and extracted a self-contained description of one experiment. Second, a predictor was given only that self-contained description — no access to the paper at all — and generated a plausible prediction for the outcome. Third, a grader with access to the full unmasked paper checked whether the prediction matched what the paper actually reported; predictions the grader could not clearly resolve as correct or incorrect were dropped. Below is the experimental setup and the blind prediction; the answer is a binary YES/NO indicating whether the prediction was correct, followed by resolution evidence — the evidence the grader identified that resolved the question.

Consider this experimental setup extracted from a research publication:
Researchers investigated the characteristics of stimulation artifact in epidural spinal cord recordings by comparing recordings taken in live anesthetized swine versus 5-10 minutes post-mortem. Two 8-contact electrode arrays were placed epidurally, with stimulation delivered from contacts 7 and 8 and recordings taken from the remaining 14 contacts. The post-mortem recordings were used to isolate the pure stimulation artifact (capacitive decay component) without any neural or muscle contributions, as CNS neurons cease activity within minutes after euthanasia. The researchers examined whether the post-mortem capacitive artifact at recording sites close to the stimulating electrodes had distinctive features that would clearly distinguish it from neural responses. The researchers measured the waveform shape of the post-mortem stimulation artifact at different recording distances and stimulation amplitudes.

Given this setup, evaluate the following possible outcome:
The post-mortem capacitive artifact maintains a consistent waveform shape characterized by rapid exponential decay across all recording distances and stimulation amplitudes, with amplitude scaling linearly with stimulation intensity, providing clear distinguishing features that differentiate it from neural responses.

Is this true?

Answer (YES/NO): NO